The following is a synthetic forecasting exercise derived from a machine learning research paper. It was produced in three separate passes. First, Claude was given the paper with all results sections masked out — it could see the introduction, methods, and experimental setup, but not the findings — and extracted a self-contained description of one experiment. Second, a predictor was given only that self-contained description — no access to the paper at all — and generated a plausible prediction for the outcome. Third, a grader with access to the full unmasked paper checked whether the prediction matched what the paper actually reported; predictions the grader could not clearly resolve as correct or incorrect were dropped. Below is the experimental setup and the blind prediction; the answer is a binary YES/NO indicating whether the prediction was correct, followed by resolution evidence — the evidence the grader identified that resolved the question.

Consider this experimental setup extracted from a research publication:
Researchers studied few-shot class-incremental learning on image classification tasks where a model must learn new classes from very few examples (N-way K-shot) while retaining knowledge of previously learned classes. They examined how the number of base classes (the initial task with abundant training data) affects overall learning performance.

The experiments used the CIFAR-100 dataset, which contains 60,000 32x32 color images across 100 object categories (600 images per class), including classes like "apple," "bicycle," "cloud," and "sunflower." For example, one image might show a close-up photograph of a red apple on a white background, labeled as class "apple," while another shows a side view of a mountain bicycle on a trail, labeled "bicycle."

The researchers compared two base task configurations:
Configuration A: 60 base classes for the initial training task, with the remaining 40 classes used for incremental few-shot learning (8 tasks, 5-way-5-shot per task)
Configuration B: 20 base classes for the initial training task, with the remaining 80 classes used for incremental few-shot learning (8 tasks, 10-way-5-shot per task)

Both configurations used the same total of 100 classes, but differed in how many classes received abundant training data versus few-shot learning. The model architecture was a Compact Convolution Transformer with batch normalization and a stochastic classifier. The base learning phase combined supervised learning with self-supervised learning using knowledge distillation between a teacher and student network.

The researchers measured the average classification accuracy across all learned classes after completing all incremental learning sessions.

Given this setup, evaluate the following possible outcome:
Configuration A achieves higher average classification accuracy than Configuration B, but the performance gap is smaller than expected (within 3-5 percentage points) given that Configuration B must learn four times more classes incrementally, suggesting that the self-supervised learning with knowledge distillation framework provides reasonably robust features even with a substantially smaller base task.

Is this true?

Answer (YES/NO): NO